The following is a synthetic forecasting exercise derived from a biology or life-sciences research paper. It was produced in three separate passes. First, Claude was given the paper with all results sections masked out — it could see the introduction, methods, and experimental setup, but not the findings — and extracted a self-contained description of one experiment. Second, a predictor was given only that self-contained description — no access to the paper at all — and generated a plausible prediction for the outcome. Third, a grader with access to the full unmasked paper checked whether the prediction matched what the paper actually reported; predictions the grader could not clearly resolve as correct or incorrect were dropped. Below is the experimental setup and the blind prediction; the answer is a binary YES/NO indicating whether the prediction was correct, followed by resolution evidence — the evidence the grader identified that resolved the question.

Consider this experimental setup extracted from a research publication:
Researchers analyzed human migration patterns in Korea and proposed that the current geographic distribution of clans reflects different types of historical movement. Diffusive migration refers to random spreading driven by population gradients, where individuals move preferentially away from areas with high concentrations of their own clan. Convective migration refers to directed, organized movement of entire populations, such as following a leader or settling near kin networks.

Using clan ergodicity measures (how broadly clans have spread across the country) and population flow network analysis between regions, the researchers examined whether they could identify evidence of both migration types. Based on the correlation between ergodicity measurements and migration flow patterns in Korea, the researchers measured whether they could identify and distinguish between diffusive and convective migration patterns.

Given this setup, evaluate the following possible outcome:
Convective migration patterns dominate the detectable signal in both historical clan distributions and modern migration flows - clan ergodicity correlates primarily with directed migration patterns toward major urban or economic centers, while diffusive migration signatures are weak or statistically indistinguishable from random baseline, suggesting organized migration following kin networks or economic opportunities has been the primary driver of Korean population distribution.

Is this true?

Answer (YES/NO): NO